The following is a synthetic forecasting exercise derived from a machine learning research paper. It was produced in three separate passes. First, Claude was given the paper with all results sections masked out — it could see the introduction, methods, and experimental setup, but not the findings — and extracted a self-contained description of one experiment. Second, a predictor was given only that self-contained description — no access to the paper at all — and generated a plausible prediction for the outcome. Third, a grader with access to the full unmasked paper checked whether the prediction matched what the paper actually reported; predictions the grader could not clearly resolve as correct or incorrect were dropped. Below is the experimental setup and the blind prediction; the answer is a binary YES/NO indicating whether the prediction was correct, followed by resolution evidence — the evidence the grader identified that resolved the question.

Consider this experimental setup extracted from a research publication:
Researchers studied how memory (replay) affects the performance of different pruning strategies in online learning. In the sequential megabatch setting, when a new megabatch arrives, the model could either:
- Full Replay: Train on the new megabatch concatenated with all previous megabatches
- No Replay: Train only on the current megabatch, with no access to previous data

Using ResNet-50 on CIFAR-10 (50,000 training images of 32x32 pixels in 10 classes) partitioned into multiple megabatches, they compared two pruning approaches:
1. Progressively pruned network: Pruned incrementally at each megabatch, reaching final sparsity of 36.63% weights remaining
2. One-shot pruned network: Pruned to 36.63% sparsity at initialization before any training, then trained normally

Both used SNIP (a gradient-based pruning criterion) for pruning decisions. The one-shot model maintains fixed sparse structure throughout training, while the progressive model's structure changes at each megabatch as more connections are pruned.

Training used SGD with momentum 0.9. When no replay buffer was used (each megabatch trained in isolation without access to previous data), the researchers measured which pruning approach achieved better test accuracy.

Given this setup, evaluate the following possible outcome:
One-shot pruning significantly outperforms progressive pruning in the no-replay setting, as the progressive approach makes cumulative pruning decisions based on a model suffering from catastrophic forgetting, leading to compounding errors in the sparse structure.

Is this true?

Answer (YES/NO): YES